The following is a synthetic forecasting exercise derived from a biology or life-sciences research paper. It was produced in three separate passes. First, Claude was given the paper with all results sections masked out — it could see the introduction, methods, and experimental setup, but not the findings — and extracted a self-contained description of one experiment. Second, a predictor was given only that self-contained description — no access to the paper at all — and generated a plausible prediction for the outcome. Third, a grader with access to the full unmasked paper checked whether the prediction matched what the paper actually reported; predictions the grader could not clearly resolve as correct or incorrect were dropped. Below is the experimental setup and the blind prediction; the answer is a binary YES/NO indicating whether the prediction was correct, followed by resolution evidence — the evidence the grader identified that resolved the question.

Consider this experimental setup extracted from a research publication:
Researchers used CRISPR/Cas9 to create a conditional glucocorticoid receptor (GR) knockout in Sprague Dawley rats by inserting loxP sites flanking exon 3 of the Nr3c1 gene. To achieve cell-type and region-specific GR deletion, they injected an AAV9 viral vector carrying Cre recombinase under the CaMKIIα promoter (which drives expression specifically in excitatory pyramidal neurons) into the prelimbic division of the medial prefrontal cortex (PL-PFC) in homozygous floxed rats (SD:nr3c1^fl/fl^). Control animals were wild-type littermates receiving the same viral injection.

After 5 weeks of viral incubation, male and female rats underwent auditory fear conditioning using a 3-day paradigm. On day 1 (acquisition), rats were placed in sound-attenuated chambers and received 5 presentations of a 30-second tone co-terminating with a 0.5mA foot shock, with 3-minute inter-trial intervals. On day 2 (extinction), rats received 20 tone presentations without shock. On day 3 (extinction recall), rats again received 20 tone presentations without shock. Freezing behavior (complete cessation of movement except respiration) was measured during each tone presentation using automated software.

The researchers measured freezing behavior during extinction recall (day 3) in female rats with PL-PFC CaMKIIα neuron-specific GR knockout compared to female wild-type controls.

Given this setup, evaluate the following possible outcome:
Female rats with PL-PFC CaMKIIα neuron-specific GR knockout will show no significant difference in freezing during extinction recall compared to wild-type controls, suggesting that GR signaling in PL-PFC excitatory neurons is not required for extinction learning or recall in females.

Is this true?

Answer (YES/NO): NO